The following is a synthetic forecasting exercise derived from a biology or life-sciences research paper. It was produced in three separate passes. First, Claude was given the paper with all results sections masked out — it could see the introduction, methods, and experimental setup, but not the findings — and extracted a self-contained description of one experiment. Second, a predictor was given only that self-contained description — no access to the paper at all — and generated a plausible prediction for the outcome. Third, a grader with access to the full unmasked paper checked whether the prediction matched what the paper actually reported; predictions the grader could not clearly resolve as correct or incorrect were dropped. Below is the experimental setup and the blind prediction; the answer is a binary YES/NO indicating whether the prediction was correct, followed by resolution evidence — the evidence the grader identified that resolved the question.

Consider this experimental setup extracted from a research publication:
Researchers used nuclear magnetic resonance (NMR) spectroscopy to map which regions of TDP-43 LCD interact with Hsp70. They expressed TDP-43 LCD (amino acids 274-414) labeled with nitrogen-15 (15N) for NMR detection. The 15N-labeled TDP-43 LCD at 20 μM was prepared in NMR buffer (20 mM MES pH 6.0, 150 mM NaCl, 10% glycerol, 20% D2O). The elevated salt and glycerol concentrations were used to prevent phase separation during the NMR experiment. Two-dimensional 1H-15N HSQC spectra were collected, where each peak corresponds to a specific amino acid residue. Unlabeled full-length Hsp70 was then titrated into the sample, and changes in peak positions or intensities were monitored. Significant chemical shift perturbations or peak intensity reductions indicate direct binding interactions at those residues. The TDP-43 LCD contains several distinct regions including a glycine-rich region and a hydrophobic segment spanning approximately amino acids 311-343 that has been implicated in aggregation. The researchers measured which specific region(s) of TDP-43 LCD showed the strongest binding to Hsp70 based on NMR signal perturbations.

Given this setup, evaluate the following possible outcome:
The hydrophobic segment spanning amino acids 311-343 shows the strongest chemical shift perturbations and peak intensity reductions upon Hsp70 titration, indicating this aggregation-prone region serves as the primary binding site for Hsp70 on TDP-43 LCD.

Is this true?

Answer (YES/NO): YES